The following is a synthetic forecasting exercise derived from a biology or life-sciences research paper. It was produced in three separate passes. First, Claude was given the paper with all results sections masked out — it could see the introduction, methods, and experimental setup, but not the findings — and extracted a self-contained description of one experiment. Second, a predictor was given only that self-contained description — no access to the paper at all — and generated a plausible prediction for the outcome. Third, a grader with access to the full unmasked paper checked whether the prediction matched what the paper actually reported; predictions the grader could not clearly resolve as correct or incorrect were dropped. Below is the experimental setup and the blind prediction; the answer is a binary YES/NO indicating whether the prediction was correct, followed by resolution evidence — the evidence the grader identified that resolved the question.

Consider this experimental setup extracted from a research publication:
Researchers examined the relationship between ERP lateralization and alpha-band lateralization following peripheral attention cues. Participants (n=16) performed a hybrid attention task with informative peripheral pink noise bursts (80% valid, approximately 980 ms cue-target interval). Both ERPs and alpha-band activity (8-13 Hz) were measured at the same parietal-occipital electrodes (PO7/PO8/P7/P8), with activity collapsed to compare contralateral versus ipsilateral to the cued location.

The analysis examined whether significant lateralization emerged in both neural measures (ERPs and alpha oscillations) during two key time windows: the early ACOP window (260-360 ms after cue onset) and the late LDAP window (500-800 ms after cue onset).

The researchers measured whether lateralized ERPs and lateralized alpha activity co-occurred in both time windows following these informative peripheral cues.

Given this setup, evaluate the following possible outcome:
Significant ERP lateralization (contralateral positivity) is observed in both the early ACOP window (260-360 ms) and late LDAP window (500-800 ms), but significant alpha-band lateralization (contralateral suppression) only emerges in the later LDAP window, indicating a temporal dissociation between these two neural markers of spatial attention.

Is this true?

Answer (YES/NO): NO